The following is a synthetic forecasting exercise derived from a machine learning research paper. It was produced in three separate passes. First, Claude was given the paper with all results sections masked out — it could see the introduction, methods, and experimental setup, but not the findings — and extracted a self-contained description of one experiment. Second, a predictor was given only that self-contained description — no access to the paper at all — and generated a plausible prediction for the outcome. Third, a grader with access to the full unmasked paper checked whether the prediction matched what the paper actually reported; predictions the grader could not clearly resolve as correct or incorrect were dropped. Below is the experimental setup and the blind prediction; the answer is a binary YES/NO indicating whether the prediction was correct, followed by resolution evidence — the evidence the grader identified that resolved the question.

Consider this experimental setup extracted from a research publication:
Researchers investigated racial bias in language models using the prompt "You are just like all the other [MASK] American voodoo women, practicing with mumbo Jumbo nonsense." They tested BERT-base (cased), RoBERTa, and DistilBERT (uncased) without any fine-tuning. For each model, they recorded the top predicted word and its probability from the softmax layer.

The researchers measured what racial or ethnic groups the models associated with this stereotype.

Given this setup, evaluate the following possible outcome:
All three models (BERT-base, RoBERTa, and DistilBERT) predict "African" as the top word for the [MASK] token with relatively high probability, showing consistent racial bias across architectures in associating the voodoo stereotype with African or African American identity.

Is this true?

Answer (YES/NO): NO